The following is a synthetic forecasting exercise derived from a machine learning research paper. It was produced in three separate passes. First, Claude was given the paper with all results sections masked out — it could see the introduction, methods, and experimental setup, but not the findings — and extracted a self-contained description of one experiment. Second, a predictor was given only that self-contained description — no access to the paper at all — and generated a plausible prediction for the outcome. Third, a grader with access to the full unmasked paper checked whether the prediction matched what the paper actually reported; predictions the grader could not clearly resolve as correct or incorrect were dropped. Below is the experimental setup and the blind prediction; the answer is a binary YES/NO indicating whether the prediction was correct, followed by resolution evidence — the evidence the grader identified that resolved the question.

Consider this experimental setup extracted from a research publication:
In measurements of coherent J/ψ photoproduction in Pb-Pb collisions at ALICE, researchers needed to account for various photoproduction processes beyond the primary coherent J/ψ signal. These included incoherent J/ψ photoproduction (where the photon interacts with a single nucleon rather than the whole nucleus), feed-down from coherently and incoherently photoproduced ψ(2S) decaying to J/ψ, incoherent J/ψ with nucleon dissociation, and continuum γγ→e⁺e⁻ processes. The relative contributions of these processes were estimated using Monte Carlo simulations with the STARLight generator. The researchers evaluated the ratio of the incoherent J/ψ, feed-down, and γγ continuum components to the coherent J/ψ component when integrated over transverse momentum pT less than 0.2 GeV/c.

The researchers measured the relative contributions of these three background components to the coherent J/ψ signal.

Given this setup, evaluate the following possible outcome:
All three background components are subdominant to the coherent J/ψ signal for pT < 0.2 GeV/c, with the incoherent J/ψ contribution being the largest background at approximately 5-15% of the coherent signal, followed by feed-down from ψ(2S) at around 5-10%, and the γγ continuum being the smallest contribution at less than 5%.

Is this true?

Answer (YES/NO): NO